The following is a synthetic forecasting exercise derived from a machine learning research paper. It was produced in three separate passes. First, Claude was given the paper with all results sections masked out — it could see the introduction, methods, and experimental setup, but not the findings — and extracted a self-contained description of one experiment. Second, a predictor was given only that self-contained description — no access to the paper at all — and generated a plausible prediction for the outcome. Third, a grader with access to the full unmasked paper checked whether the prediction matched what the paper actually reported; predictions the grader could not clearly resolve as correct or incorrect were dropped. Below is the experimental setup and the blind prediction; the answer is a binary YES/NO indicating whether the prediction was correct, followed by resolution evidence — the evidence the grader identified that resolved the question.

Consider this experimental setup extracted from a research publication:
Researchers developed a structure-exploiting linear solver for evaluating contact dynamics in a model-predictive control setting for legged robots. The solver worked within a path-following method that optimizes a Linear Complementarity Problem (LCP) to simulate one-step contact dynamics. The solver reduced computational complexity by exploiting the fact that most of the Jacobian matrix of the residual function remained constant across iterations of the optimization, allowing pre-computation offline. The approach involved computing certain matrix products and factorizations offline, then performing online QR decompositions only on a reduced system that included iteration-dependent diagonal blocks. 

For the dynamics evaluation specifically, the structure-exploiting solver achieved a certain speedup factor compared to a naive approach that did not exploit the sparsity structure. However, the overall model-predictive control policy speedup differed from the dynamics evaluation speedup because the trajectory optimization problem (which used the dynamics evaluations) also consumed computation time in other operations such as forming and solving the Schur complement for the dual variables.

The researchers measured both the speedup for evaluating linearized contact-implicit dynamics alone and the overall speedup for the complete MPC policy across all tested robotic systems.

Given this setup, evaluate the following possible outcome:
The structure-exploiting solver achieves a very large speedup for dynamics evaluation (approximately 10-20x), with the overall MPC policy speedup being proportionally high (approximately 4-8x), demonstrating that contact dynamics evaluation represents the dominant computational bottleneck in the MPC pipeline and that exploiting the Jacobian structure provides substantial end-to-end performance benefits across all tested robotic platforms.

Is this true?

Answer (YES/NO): NO